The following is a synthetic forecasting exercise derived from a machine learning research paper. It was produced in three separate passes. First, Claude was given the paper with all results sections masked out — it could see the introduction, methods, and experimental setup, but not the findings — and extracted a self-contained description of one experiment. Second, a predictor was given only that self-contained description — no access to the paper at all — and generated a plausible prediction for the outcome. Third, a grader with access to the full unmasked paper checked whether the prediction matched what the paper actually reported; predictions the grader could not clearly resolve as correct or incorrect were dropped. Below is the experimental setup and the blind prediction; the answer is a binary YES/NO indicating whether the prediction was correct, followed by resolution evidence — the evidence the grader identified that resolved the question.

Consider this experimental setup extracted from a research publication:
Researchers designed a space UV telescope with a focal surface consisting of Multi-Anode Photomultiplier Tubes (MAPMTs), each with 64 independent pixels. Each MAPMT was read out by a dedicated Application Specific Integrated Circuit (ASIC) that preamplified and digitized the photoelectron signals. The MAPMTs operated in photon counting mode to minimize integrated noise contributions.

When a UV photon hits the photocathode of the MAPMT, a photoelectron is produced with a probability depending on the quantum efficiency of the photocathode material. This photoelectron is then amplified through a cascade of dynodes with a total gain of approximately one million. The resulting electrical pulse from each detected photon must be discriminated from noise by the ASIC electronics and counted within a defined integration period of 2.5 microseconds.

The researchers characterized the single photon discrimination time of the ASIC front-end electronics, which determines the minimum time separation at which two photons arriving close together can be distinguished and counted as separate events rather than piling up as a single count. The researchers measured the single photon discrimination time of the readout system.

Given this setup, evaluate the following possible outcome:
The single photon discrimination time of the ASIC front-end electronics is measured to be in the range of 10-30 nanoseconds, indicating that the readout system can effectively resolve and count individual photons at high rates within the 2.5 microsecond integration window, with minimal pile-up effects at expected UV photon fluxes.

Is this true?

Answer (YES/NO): NO